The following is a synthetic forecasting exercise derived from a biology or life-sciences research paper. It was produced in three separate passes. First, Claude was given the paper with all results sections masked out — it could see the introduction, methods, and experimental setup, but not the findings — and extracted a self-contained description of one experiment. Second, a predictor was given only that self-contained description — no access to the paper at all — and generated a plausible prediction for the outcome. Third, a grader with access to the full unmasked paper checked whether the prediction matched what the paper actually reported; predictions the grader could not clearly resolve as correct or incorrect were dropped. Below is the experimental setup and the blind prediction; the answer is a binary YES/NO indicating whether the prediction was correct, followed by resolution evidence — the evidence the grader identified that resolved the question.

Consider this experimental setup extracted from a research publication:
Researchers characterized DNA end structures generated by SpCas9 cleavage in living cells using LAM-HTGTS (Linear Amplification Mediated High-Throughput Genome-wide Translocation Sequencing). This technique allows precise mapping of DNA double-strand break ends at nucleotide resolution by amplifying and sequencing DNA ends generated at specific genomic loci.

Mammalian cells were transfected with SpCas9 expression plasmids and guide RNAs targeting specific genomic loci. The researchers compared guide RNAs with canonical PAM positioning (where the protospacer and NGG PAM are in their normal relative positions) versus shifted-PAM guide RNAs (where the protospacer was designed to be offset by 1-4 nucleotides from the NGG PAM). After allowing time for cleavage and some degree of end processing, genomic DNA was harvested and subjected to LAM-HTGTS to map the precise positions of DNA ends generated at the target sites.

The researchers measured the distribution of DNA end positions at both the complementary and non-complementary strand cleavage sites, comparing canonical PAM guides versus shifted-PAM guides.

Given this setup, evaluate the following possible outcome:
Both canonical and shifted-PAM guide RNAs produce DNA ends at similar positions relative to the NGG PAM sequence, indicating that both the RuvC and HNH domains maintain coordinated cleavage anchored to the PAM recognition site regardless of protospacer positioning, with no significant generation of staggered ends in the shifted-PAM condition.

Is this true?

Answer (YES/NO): NO